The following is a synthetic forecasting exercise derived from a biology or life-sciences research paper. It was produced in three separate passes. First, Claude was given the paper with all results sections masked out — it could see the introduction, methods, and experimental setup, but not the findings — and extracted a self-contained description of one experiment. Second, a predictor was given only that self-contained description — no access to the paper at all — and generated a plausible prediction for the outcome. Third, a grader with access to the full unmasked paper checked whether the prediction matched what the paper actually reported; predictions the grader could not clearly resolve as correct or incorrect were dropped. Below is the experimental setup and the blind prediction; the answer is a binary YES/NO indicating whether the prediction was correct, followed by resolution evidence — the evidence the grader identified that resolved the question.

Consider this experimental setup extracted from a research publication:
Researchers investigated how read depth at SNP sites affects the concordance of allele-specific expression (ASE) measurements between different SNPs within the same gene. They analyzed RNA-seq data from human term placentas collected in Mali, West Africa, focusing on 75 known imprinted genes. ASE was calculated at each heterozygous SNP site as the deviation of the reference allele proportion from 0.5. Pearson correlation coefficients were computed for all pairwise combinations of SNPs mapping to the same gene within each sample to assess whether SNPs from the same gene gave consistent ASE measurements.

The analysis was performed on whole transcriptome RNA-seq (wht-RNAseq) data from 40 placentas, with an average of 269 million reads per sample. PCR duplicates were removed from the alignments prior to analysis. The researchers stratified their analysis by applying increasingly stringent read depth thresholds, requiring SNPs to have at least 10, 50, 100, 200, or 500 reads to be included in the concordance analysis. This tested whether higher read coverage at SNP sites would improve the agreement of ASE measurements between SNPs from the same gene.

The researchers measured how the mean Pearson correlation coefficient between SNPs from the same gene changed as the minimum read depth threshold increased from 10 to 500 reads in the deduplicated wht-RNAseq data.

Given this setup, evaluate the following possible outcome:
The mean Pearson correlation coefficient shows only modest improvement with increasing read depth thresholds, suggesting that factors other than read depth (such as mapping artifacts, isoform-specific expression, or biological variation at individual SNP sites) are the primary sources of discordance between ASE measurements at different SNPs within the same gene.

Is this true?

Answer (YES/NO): YES